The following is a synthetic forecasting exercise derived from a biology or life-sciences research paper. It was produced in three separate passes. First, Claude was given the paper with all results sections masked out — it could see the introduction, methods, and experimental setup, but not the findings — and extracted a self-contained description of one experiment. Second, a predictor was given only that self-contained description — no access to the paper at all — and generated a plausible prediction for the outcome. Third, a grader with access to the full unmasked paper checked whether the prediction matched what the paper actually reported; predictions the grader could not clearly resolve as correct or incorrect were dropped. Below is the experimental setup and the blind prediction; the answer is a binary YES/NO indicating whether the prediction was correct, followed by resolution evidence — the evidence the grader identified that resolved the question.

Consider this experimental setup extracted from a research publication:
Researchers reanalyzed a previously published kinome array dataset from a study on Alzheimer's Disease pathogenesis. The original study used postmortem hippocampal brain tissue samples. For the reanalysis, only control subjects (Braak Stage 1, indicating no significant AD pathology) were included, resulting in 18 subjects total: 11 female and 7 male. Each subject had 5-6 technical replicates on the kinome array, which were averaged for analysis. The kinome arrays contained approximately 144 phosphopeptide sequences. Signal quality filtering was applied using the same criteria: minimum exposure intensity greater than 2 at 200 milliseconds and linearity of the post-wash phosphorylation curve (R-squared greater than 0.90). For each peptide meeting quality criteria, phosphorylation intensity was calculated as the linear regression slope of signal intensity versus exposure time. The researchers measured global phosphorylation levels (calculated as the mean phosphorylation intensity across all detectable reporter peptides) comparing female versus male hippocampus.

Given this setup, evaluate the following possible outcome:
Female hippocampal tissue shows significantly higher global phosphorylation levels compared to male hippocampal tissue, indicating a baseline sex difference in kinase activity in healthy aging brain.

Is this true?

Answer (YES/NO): YES